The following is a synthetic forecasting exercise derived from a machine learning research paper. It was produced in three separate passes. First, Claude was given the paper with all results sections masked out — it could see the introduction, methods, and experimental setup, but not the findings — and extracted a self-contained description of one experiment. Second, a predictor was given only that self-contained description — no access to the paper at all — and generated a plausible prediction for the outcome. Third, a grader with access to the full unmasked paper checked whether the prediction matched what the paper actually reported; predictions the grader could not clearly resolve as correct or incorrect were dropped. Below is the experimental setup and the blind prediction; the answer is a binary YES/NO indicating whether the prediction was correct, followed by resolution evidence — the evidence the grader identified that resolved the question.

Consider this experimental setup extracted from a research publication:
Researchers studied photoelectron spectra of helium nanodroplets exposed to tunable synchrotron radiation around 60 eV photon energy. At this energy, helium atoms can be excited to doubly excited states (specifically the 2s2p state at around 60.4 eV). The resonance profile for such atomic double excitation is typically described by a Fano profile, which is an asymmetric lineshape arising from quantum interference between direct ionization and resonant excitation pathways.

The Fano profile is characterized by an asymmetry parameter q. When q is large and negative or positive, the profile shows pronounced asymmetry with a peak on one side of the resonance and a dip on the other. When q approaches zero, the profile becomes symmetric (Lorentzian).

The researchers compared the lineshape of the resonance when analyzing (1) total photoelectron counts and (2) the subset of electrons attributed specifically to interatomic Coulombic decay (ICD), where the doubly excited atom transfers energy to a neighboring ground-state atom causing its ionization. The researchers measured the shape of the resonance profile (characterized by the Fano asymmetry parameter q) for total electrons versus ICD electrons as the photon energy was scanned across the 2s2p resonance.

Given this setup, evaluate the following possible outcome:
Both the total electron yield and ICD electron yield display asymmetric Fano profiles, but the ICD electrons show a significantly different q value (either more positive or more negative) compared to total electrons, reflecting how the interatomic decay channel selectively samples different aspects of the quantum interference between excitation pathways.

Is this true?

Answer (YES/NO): NO